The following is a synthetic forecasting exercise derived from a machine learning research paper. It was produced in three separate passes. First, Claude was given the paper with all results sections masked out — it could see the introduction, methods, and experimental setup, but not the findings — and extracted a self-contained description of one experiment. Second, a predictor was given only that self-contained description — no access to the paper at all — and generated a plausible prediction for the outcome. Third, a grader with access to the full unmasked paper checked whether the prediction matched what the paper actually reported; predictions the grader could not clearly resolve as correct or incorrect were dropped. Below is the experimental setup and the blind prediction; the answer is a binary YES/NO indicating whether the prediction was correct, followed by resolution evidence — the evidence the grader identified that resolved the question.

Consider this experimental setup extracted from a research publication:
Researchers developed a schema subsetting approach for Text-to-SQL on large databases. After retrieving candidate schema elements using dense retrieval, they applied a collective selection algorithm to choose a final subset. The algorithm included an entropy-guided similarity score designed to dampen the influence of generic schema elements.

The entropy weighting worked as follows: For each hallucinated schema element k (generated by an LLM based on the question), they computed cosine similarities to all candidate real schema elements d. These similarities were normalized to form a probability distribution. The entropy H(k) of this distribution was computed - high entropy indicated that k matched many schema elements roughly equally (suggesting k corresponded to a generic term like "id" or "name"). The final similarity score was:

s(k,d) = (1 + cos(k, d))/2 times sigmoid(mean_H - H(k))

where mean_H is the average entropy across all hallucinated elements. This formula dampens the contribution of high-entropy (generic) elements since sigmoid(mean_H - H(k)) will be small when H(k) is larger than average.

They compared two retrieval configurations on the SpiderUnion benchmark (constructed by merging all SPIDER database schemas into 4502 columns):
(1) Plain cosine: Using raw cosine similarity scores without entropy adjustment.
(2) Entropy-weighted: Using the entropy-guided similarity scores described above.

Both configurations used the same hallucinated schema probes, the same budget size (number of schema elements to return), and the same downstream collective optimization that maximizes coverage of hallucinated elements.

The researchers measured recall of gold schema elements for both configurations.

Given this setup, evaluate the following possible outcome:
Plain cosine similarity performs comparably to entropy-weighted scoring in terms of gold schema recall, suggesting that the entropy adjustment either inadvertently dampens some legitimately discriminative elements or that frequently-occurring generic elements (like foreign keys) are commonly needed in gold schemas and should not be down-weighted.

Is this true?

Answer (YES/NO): NO